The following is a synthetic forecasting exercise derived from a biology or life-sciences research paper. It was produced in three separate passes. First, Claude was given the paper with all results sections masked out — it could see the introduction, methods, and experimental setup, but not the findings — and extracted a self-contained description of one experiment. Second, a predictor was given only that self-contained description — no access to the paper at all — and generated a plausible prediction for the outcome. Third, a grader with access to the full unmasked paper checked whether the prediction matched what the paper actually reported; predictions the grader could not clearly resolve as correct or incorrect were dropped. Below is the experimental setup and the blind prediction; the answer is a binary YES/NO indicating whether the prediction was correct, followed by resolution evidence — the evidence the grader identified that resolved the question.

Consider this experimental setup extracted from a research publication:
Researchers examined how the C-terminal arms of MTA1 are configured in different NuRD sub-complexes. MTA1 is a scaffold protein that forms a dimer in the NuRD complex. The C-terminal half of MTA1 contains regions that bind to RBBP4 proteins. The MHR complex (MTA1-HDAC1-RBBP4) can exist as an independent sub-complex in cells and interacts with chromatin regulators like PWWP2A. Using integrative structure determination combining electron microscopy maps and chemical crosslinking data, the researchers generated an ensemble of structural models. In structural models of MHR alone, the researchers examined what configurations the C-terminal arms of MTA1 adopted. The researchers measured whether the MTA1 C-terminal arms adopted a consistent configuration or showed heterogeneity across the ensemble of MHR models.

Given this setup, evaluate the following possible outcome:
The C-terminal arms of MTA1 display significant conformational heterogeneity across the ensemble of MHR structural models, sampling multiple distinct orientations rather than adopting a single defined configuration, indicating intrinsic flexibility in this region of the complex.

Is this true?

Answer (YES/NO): YES